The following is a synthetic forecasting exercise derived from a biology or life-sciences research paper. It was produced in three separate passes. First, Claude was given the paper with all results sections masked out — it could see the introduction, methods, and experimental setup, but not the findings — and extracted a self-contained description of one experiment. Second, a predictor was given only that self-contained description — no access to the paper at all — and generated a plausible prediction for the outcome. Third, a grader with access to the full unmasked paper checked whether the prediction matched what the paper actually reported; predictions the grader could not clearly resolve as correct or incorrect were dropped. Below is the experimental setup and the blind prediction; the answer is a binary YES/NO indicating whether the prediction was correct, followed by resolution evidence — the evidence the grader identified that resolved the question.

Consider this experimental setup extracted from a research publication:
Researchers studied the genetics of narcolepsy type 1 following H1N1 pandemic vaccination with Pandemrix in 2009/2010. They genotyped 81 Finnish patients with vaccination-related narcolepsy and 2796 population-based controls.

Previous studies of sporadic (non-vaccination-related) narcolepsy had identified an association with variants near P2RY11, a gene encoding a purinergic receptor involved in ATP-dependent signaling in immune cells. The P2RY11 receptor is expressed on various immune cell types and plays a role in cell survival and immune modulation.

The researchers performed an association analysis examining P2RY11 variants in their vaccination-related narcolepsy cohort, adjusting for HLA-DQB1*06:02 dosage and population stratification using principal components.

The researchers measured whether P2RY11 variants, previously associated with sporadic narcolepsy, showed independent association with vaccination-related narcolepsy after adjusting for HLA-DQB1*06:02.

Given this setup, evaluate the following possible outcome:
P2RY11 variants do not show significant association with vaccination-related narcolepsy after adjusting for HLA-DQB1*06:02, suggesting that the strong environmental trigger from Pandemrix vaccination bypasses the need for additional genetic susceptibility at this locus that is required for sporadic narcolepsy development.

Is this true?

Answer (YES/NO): NO